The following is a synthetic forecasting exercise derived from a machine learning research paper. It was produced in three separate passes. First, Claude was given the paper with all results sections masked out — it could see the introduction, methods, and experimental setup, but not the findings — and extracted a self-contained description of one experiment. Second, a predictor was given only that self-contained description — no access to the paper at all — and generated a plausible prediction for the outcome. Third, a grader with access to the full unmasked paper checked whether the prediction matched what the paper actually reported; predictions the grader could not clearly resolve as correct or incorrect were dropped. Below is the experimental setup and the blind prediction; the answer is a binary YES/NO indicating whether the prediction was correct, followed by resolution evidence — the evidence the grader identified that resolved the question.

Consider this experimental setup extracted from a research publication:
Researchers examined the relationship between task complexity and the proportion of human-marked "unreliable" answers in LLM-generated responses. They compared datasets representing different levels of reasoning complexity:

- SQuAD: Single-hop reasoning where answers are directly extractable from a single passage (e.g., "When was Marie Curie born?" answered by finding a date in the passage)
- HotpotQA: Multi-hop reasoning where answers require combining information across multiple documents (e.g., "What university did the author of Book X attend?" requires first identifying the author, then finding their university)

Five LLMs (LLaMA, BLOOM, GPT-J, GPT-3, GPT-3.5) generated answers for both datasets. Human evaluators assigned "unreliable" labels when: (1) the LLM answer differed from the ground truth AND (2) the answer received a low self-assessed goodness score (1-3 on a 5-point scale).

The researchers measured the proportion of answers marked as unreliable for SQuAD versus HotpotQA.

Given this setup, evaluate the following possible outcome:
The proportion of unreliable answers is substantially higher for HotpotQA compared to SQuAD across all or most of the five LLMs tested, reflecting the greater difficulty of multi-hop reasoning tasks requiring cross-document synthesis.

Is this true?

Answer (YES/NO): YES